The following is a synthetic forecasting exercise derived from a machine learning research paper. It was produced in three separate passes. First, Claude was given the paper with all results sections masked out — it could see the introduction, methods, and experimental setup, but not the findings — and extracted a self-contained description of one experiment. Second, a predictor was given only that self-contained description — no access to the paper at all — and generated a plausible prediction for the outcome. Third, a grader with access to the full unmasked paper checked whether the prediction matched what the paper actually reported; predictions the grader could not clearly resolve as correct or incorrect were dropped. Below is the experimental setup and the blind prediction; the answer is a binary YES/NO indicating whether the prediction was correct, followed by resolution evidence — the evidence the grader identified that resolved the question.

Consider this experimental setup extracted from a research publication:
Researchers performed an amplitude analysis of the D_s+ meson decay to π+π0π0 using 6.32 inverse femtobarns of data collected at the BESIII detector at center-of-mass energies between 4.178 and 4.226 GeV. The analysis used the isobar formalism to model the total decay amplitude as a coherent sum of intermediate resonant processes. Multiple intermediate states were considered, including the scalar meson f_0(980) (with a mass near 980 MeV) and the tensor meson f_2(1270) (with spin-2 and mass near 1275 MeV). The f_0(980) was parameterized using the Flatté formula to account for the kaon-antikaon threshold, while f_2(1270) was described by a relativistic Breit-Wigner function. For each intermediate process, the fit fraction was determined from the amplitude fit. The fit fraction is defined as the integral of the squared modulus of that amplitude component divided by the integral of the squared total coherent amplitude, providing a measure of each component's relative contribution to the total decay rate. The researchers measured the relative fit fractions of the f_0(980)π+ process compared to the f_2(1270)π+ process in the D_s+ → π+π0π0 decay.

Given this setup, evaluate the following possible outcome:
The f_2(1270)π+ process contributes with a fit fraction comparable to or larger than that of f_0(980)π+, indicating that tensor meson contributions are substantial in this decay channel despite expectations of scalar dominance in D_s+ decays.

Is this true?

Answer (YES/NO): NO